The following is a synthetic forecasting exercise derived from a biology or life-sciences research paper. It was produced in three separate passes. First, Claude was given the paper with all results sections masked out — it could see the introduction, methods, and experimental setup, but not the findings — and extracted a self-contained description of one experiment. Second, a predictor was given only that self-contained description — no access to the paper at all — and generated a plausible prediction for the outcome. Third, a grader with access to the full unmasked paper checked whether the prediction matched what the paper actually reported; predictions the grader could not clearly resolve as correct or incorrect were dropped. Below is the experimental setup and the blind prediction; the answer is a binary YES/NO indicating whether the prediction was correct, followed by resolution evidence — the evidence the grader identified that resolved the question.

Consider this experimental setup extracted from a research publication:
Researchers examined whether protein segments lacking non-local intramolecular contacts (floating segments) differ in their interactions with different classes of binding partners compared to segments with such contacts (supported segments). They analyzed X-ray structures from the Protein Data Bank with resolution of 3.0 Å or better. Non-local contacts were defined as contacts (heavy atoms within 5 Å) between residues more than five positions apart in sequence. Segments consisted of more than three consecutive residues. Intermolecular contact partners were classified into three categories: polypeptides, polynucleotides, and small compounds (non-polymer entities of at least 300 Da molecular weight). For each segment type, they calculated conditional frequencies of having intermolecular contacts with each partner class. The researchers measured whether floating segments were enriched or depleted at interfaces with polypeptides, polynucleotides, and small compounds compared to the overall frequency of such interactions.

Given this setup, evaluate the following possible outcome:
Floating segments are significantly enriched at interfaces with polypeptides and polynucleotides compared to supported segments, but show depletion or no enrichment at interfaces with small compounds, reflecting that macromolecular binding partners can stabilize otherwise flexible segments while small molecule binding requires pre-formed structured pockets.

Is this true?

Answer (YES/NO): YES